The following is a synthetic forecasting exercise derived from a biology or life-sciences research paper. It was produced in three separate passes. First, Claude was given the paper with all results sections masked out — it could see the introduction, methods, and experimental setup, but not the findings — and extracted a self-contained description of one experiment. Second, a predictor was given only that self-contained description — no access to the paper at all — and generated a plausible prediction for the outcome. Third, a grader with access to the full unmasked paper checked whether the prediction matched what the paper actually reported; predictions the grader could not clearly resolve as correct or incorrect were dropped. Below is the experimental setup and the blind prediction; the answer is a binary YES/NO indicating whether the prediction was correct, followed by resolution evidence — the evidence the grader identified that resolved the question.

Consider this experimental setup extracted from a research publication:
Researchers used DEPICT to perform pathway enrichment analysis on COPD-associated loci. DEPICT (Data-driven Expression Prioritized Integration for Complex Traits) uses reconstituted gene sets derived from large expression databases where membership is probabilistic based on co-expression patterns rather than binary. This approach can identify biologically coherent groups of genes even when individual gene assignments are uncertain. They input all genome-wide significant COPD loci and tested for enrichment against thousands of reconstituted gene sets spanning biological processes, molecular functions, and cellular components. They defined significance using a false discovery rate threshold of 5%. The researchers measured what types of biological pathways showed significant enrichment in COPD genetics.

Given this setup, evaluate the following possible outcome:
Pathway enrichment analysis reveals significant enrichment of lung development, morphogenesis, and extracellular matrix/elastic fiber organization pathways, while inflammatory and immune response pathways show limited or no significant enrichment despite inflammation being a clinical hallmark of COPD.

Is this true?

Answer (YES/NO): YES